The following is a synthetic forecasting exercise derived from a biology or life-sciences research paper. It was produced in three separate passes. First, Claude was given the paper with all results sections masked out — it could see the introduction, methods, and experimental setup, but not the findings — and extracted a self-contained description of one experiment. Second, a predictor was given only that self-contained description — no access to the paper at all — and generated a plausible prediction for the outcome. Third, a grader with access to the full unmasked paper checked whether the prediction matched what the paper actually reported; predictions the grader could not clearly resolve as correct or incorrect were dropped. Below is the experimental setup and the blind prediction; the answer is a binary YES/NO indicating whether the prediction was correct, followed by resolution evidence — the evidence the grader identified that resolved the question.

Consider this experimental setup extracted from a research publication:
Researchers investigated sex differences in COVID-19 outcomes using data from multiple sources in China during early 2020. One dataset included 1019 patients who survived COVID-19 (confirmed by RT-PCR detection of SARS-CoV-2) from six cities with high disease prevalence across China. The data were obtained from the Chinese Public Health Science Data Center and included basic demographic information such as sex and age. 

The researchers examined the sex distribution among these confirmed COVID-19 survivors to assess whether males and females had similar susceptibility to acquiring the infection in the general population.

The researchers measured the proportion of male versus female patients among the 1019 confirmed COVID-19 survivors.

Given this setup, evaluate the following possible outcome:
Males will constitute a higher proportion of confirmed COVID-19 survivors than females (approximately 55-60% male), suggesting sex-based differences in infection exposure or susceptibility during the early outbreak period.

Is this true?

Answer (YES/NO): NO